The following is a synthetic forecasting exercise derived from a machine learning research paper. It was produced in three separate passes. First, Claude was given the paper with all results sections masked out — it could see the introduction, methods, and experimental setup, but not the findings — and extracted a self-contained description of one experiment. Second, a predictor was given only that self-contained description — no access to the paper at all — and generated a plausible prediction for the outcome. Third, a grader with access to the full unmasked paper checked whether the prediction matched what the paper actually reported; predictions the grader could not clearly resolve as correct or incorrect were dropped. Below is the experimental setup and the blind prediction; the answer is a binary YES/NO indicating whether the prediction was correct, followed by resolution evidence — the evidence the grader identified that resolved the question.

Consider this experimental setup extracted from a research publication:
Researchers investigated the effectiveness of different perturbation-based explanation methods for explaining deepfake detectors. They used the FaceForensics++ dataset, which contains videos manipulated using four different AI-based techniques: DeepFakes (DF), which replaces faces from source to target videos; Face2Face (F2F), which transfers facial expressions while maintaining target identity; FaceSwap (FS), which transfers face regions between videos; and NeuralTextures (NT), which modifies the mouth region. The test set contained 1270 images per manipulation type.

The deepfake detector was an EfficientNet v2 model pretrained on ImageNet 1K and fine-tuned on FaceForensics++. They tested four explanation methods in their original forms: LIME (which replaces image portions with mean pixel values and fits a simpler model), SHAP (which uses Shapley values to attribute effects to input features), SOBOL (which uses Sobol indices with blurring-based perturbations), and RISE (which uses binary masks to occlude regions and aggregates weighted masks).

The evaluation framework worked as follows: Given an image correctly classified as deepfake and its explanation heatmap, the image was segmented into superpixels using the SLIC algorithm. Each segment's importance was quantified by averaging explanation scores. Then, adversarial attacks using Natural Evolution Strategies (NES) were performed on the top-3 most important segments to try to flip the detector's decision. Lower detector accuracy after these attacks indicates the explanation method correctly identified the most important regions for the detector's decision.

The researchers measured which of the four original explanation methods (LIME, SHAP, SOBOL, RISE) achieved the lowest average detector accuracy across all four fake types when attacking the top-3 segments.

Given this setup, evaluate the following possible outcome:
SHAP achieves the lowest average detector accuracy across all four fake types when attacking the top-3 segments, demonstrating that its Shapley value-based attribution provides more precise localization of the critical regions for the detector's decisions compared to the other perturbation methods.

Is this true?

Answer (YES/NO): NO